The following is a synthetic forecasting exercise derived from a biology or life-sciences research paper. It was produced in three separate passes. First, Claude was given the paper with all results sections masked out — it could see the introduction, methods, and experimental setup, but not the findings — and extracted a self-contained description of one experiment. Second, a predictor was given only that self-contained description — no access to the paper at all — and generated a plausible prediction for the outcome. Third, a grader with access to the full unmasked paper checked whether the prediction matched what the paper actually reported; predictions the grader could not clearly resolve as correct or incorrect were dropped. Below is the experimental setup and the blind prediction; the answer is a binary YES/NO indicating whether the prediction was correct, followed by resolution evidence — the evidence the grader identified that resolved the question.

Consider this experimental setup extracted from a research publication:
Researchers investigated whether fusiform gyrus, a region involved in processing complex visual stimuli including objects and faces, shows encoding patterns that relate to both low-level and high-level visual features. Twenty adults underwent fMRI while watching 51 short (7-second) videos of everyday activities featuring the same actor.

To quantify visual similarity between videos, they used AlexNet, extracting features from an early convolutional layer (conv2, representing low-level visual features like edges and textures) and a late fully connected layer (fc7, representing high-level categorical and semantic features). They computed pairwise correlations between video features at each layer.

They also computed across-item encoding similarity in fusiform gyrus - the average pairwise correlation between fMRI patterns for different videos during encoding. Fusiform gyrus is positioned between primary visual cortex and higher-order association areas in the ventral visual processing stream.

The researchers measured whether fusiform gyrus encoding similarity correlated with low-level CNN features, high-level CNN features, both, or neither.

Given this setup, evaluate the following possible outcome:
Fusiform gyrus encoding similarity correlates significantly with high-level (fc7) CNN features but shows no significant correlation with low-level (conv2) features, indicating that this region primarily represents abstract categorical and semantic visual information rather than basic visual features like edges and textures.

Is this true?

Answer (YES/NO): NO